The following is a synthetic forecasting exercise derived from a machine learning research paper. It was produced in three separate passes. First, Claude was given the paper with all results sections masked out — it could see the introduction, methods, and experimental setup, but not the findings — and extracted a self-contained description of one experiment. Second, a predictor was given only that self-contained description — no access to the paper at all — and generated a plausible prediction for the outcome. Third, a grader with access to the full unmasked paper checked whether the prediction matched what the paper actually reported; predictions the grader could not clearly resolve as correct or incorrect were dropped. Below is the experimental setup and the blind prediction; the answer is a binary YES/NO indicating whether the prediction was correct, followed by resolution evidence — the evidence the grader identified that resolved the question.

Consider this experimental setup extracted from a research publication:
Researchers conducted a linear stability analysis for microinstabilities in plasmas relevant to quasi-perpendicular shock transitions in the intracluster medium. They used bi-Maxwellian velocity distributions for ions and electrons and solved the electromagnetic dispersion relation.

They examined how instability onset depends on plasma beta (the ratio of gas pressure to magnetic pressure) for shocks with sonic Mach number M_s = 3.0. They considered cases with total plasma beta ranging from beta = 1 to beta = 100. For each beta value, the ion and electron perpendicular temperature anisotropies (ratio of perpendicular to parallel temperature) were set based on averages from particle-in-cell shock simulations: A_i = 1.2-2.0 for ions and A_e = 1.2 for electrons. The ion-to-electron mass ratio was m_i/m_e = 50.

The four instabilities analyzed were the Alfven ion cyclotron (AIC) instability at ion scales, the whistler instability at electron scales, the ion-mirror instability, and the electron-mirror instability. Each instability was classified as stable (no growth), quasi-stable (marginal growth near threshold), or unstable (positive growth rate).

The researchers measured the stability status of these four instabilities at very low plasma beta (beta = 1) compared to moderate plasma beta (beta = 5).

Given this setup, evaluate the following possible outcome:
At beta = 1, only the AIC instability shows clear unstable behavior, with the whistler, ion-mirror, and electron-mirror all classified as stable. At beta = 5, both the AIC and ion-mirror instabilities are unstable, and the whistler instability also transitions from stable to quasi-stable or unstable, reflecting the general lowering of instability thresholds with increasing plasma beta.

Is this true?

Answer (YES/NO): NO